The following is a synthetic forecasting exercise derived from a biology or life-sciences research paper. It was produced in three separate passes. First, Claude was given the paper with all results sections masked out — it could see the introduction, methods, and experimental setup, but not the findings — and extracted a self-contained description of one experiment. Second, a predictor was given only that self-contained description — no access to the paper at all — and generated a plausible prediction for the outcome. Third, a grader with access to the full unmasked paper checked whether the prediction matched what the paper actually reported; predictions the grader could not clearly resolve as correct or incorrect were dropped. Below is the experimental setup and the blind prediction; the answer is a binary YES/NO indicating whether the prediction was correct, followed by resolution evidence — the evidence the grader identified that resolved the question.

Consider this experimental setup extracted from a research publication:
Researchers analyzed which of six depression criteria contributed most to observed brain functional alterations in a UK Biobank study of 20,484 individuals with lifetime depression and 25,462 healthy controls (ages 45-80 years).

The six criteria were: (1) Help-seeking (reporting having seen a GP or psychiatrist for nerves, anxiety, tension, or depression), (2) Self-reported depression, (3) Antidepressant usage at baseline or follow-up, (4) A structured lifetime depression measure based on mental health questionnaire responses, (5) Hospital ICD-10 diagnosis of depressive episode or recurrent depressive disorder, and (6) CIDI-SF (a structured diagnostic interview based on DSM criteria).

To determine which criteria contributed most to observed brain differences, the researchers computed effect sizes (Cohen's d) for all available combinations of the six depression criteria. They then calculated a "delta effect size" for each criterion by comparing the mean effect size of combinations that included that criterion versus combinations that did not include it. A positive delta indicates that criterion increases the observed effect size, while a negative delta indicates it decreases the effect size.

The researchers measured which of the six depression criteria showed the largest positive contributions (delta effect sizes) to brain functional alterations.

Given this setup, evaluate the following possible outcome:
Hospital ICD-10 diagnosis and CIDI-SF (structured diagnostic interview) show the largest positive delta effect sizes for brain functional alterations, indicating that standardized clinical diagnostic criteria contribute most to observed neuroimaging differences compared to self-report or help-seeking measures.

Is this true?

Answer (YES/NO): NO